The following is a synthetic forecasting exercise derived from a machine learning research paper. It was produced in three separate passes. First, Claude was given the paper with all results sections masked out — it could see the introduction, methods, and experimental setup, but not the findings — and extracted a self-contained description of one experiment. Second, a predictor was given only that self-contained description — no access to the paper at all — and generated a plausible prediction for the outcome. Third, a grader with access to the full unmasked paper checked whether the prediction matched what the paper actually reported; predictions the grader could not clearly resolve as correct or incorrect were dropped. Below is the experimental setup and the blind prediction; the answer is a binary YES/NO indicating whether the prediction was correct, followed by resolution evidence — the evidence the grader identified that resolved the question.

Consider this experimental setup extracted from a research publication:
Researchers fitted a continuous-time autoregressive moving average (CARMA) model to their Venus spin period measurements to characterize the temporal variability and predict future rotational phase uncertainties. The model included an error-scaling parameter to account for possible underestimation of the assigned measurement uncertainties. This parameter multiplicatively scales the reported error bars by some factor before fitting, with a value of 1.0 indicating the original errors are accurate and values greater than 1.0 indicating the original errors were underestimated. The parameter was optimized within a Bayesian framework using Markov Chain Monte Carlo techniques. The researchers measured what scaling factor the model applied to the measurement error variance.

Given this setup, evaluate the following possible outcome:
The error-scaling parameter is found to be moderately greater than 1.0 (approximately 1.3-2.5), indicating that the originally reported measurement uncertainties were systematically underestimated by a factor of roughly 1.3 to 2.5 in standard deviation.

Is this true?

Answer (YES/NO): NO